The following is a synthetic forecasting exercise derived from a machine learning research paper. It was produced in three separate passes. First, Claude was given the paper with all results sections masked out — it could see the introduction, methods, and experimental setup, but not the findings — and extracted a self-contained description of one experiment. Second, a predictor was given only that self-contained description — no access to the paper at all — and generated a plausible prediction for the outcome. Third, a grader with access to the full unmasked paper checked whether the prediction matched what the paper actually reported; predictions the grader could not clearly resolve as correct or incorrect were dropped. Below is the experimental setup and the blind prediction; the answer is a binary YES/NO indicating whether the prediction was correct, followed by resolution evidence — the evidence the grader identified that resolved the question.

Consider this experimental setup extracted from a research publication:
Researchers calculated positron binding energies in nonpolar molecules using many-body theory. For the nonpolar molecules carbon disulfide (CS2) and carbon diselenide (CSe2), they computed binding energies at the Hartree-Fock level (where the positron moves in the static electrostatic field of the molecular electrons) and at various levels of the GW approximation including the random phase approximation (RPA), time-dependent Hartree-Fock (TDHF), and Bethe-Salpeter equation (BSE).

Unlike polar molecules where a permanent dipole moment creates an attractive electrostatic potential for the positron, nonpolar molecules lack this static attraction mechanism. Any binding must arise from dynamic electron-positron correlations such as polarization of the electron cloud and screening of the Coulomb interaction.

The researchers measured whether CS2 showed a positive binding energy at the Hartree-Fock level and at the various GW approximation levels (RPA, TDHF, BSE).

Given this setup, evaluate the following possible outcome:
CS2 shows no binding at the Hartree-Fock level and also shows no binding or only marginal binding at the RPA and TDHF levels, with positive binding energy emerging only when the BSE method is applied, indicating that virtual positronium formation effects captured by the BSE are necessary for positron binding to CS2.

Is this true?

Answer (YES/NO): NO